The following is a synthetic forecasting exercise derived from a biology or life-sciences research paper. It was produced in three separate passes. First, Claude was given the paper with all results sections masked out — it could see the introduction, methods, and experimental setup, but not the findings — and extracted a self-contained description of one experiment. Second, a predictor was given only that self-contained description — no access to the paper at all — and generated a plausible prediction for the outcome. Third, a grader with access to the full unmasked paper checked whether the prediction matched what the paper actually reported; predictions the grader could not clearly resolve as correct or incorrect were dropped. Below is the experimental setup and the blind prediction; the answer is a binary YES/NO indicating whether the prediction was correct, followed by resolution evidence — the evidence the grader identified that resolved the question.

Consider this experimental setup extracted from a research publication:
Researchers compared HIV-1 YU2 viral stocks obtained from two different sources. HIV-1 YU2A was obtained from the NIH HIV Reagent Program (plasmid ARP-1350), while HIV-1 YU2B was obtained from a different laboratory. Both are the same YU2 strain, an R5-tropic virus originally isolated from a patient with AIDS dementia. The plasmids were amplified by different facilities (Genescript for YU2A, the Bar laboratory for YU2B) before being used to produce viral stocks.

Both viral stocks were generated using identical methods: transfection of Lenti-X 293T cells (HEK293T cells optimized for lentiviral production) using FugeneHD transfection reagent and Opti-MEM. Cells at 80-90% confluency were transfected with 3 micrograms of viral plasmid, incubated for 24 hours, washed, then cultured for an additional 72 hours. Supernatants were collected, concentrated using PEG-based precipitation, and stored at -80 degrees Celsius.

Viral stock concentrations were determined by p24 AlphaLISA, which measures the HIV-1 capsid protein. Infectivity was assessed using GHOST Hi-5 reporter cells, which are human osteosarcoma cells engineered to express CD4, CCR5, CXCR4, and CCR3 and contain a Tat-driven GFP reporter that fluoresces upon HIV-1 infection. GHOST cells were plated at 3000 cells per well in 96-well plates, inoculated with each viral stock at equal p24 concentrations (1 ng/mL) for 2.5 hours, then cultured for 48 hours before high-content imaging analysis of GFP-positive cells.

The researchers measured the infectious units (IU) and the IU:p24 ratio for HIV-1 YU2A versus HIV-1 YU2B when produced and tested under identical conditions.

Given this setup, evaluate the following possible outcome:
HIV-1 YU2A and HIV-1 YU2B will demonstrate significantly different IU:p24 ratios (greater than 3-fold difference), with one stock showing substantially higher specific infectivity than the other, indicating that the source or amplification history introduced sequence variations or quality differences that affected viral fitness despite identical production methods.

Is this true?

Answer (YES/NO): NO